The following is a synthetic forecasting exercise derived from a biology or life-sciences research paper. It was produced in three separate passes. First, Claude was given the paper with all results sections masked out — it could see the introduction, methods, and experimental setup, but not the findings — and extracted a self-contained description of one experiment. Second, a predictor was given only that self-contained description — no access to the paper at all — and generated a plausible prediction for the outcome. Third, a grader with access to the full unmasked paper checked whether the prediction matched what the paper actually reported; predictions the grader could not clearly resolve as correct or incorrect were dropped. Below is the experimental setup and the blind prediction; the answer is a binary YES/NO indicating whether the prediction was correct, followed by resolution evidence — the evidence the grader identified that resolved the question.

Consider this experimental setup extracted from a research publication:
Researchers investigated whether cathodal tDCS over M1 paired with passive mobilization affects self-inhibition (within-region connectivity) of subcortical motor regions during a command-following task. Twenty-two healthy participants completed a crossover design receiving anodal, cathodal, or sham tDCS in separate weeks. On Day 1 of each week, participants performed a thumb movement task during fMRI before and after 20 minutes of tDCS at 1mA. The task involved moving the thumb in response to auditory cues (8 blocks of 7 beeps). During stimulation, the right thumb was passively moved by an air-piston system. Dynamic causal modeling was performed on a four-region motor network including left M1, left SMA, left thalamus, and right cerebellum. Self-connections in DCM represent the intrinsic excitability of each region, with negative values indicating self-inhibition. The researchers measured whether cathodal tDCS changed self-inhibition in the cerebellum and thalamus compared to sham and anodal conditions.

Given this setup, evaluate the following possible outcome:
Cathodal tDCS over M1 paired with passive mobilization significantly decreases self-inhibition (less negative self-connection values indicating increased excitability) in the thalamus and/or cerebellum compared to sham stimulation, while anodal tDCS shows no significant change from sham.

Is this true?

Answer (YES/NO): NO